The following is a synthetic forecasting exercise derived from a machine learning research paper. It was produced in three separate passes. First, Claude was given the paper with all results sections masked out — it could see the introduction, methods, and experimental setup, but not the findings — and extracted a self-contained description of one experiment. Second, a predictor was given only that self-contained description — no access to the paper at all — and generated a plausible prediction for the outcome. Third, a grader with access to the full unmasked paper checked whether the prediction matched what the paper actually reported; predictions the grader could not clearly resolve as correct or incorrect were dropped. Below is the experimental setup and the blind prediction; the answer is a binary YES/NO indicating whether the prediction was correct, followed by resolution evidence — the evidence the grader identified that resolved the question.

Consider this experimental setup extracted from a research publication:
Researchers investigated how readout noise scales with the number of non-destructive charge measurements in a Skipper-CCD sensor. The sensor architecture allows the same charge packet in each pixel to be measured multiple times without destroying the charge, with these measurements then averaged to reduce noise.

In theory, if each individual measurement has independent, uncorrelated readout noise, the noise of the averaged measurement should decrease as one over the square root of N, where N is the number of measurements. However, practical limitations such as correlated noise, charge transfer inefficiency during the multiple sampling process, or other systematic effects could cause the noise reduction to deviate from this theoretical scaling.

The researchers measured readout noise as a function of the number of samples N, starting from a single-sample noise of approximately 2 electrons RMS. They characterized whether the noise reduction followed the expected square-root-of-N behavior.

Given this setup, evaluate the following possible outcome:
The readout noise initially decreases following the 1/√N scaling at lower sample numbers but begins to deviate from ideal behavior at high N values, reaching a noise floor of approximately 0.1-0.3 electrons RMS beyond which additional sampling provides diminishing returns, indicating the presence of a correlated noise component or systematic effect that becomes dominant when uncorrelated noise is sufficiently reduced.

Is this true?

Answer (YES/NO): NO